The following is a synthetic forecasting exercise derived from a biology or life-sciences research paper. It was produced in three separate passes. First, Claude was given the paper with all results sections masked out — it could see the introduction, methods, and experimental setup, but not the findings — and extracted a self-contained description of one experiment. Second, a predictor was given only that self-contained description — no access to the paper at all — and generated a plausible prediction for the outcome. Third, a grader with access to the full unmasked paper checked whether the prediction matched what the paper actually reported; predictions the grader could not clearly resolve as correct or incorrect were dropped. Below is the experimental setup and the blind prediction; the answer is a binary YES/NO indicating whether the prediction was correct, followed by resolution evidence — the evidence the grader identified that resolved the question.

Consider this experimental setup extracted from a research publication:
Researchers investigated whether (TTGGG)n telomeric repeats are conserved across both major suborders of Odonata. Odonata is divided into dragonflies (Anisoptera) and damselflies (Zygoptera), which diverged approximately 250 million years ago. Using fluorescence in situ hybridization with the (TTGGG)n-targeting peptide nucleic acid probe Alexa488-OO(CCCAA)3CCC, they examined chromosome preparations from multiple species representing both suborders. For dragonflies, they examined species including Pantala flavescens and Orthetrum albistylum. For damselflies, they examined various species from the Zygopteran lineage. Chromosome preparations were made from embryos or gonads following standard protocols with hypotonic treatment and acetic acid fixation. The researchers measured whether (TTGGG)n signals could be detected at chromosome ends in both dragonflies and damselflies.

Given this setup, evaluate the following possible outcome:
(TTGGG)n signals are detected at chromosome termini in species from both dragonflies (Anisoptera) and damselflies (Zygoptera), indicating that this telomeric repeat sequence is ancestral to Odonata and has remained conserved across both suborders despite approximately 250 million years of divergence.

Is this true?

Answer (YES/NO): YES